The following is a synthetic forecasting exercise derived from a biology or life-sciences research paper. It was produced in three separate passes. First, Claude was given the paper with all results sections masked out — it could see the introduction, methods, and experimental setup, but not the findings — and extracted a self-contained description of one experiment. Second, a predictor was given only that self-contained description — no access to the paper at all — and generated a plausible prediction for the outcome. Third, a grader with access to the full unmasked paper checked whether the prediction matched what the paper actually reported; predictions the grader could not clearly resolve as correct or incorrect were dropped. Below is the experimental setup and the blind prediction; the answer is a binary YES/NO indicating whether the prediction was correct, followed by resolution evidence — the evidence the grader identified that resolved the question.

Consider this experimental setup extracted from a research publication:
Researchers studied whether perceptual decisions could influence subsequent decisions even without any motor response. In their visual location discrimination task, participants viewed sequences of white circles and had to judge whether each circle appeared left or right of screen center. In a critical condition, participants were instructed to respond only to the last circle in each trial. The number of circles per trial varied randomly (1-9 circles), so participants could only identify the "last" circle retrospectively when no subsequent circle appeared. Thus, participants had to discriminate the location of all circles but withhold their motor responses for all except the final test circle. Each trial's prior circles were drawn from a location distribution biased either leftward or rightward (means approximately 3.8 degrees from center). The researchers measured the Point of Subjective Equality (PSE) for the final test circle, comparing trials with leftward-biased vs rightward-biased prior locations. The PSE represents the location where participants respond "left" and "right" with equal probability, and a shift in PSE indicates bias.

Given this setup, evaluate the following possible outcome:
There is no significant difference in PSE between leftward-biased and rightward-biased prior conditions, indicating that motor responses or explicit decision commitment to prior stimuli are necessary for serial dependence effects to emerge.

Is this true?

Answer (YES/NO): NO